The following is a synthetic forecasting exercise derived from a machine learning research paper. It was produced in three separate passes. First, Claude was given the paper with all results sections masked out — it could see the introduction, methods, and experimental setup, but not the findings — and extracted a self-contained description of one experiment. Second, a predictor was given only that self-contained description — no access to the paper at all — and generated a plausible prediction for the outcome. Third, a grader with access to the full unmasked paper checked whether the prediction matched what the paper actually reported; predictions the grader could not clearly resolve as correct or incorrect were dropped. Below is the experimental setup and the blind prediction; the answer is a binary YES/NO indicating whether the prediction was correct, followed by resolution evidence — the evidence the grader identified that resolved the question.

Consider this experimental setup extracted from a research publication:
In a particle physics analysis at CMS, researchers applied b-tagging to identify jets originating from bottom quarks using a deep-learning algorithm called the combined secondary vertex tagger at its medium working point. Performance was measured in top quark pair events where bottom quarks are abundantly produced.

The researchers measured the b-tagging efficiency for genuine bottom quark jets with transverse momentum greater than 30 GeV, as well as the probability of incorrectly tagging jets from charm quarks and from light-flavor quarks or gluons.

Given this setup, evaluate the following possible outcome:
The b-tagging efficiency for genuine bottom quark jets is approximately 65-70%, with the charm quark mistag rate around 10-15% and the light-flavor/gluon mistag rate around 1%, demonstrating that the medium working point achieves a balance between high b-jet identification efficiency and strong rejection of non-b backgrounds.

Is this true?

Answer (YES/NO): YES